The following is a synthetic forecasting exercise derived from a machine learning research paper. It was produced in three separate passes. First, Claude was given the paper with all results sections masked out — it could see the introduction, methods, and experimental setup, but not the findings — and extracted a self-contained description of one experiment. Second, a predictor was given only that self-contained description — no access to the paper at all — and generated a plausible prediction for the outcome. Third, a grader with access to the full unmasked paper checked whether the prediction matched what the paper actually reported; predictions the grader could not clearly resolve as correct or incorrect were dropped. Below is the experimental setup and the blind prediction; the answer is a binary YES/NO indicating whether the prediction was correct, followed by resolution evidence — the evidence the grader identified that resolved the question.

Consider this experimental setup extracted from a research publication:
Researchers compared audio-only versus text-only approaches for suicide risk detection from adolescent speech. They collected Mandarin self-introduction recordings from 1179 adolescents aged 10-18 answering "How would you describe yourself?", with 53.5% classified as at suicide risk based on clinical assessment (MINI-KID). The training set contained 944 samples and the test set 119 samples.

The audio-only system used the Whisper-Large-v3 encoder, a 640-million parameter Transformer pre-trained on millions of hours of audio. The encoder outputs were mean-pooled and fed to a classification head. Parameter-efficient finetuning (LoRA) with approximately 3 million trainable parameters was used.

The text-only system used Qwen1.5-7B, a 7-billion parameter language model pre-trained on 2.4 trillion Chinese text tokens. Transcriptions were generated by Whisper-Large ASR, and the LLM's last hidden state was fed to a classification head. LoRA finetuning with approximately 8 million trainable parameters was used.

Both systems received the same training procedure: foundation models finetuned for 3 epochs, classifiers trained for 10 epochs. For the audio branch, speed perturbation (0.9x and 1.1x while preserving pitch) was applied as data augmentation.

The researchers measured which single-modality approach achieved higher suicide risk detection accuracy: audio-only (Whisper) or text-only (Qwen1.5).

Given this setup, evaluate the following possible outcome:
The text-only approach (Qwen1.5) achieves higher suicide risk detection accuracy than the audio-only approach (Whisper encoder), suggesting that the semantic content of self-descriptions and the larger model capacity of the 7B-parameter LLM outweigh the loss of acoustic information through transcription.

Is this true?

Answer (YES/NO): YES